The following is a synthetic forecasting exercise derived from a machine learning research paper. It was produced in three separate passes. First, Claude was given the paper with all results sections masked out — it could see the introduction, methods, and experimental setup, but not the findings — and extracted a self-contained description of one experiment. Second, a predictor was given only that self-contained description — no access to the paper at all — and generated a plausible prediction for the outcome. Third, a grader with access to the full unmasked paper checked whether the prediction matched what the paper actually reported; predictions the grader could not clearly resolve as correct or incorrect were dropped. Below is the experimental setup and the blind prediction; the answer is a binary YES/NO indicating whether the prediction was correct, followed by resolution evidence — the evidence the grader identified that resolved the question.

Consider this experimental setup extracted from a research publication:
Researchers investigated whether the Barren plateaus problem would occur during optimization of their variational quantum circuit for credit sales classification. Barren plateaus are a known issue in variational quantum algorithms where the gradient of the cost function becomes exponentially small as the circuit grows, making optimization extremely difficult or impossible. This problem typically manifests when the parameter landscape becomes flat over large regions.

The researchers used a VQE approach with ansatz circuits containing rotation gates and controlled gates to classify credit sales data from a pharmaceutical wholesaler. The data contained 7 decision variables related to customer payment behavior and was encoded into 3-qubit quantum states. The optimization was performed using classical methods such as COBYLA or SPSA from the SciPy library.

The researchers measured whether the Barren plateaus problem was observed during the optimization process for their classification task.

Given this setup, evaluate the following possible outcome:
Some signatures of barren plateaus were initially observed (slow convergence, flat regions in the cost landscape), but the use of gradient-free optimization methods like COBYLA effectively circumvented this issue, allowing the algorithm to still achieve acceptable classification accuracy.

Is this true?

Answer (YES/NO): NO